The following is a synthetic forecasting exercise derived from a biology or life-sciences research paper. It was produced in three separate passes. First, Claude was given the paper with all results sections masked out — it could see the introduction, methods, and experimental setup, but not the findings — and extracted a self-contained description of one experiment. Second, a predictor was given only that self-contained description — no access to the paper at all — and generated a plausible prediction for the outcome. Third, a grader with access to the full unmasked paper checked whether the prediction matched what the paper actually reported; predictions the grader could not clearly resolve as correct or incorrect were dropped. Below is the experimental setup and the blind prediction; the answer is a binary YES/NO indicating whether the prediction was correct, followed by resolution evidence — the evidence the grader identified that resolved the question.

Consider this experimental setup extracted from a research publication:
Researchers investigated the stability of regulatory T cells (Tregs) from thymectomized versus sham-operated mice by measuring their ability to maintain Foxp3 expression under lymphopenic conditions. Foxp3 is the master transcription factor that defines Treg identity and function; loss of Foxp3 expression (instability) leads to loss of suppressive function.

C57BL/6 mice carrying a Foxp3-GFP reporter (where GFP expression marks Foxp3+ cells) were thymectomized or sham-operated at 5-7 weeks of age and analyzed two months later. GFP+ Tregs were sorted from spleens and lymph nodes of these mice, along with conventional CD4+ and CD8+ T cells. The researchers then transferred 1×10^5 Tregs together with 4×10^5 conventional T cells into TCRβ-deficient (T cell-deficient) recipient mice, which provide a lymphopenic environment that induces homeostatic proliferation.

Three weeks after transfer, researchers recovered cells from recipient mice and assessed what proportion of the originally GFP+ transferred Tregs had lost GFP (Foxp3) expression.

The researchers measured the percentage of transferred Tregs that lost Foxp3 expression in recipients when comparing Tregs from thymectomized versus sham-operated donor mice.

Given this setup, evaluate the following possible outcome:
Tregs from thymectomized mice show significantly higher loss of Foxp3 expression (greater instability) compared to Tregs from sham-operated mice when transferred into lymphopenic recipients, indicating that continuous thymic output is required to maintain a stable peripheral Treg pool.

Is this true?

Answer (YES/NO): YES